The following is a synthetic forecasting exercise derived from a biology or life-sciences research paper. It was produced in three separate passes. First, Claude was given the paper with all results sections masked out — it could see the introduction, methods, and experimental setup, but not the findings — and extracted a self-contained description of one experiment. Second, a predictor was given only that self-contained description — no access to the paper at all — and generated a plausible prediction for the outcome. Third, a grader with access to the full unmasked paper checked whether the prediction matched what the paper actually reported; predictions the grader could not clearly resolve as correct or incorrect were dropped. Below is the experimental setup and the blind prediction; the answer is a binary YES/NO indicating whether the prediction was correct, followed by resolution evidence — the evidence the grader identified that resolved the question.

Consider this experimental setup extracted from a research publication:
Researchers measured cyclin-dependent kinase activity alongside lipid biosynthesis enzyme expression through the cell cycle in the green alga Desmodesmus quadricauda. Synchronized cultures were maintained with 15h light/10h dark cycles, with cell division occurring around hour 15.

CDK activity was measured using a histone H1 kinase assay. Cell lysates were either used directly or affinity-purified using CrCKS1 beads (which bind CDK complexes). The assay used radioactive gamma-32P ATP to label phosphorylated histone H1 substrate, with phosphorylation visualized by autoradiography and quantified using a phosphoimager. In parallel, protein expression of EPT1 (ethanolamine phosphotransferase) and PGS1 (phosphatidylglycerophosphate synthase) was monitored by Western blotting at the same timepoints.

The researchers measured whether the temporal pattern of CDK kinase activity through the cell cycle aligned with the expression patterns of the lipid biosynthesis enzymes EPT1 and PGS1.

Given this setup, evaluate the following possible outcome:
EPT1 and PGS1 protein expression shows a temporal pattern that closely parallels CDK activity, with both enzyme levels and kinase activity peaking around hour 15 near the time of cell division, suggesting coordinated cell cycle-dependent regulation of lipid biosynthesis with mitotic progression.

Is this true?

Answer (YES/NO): NO